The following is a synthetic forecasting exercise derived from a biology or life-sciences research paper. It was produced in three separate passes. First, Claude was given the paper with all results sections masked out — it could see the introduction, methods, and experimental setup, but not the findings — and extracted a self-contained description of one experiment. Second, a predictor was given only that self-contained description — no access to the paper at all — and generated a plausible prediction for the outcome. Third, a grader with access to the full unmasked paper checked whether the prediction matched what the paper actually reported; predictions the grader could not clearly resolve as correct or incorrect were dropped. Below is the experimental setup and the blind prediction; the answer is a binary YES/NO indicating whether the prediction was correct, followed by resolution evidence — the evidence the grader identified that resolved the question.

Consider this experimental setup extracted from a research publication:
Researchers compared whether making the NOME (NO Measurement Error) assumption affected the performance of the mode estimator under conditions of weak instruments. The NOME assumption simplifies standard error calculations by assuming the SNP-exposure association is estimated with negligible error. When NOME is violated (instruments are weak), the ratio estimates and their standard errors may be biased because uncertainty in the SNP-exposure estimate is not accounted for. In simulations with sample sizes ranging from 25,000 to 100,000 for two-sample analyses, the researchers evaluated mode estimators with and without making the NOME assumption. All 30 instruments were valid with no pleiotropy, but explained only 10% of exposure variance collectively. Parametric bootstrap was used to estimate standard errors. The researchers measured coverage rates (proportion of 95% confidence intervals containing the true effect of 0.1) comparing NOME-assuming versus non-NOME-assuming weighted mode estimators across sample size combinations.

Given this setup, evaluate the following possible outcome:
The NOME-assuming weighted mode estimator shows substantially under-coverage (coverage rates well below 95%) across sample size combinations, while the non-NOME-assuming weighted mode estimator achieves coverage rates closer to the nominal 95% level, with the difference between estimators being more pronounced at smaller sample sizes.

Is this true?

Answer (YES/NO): NO